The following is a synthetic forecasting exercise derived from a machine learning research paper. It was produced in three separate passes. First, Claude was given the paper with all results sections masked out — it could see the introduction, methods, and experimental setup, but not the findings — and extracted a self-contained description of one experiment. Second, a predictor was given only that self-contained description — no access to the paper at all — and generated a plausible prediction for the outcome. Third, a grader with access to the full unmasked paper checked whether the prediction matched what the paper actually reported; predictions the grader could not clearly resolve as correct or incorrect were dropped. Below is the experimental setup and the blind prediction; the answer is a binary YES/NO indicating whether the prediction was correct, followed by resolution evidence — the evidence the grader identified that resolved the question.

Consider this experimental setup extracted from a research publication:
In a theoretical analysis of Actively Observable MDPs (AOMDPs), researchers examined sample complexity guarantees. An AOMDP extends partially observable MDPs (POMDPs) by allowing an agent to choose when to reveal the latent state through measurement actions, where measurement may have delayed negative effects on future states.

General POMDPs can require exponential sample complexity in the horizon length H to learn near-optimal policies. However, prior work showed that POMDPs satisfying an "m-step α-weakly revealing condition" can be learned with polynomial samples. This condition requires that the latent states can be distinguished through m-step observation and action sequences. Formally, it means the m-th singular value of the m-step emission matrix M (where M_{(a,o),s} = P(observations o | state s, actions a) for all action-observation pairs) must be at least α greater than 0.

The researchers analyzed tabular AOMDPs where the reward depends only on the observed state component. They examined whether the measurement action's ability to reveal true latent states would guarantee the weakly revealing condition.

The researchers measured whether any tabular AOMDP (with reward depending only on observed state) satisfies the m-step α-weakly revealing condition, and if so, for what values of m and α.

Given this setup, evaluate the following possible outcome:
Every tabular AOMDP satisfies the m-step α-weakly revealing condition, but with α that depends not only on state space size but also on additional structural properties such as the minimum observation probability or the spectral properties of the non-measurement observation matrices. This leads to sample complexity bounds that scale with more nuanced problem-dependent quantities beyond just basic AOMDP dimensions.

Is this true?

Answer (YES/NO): NO